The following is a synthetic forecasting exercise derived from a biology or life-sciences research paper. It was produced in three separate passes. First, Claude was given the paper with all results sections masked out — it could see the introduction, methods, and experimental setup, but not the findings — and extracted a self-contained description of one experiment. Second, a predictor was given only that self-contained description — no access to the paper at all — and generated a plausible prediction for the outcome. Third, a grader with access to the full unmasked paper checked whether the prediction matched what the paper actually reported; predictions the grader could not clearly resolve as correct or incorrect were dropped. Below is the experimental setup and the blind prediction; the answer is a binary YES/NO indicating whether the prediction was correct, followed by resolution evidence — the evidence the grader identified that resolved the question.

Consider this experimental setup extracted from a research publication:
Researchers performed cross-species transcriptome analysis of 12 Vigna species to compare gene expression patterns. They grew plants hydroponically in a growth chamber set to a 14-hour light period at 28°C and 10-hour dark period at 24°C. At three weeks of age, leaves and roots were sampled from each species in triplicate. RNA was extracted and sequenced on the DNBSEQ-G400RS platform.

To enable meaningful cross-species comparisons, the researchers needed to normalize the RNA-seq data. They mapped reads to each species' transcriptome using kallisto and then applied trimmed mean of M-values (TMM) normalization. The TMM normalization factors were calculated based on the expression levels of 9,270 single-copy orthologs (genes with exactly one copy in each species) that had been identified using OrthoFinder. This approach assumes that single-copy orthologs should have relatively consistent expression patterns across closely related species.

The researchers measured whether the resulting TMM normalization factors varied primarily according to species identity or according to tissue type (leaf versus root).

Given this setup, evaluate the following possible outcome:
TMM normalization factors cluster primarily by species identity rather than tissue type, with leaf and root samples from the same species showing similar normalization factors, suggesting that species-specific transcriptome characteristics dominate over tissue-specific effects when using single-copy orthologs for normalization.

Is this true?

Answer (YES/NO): NO